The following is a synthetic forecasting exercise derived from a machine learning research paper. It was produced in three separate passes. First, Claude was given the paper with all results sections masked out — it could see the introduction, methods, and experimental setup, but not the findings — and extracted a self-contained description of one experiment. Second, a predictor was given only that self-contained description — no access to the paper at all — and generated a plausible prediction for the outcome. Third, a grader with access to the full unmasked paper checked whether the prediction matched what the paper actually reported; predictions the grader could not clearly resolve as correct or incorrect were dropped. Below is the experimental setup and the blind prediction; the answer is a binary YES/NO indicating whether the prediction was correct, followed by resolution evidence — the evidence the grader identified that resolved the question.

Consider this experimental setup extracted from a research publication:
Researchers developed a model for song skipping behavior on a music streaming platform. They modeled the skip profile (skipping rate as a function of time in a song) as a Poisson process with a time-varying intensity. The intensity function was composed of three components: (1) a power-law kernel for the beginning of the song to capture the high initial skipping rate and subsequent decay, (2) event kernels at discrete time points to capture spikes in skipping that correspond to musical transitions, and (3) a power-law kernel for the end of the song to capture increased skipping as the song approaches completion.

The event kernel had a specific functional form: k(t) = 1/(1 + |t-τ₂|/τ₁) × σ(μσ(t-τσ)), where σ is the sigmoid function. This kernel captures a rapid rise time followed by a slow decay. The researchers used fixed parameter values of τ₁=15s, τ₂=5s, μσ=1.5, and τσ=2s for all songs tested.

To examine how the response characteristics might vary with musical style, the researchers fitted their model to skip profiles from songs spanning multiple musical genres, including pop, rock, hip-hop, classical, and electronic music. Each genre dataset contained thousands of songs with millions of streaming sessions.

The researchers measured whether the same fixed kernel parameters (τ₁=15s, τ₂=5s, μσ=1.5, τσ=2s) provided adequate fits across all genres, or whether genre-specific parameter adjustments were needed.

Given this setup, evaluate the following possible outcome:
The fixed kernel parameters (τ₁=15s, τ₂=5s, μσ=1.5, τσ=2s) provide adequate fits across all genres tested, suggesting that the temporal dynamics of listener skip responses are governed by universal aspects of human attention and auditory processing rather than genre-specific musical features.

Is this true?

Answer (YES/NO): YES